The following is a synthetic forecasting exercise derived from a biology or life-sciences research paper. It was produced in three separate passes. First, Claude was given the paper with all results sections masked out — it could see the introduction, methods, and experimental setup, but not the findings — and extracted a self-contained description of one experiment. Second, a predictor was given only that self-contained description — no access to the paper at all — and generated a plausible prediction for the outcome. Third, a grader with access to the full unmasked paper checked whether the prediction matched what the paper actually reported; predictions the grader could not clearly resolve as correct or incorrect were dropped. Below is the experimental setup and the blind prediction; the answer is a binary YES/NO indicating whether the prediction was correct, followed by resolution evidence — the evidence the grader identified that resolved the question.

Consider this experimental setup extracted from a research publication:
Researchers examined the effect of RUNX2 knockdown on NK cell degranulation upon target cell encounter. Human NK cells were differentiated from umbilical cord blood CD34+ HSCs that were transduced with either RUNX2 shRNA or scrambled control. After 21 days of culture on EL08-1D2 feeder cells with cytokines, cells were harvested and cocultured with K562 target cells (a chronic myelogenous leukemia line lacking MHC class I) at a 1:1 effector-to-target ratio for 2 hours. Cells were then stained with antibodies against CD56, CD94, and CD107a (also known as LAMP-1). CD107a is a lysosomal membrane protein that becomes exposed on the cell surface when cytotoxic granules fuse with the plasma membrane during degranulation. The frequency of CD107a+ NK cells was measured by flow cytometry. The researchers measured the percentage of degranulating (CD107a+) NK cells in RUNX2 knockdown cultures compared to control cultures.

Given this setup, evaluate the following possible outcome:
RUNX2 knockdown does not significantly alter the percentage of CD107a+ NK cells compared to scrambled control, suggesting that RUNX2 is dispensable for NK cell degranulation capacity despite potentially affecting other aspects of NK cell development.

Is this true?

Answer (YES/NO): NO